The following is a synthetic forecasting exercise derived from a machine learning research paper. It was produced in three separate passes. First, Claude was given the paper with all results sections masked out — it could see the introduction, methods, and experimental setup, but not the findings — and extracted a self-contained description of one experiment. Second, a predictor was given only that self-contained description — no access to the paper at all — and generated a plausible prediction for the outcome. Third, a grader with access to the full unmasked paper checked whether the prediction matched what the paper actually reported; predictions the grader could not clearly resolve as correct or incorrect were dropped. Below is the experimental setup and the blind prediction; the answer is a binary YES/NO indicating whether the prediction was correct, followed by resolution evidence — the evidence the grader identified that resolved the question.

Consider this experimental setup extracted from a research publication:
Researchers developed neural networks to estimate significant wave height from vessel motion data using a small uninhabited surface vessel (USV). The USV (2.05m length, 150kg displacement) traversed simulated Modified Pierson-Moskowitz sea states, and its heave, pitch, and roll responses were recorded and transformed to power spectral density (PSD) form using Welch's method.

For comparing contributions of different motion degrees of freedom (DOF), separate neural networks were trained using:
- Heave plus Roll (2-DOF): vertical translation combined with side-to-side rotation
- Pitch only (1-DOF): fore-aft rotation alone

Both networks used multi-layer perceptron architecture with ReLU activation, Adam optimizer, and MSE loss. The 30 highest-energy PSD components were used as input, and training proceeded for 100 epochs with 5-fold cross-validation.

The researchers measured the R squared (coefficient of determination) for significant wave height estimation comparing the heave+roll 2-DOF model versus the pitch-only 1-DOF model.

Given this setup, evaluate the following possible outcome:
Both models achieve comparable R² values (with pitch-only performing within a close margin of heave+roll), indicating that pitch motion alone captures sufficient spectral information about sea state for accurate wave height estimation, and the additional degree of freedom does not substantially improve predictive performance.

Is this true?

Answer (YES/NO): NO